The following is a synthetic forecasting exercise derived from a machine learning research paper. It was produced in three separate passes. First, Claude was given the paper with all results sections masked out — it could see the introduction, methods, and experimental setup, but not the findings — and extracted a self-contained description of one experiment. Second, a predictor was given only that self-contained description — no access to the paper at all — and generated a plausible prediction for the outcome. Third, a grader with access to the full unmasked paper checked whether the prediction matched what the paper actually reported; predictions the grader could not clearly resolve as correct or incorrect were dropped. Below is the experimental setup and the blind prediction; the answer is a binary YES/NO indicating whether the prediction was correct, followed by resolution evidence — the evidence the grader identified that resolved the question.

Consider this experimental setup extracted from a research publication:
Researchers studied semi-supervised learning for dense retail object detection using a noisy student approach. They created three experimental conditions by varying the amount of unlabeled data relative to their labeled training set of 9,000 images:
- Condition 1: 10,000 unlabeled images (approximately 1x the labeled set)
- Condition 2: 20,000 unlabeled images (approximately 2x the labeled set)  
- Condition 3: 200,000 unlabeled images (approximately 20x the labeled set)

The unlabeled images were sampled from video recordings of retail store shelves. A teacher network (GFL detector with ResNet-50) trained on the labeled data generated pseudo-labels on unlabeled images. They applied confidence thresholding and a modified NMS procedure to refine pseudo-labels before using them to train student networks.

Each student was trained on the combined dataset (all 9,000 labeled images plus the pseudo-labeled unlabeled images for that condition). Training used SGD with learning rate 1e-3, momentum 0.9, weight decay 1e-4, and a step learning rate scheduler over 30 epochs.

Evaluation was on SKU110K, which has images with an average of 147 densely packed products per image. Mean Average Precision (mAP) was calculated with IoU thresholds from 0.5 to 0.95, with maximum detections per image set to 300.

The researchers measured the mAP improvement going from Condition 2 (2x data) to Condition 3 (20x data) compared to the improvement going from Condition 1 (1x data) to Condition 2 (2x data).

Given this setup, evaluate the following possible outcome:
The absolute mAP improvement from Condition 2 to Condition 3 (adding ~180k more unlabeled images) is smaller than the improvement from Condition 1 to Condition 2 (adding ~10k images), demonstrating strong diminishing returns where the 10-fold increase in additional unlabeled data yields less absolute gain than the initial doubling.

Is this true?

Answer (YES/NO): YES